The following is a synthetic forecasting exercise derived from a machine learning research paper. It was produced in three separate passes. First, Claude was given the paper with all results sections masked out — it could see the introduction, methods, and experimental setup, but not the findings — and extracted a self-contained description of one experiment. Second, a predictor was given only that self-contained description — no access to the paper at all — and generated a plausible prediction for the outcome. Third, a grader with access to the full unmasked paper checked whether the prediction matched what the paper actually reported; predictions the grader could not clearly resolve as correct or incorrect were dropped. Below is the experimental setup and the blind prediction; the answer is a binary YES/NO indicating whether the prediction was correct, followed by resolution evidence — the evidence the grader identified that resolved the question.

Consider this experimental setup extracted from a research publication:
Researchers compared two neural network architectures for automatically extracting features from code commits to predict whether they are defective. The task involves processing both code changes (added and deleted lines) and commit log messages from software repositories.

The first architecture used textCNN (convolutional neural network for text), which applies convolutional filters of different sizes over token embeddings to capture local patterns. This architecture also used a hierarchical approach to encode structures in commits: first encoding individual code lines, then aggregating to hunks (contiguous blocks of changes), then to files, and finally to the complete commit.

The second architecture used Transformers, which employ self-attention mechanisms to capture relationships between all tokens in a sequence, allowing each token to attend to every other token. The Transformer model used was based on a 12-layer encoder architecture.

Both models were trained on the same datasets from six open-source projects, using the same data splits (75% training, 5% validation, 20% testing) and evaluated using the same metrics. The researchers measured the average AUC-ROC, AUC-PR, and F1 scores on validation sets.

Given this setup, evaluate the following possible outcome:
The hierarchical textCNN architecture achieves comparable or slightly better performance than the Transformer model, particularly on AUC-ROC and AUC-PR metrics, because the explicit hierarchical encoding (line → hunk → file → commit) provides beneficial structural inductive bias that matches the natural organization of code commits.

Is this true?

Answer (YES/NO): NO